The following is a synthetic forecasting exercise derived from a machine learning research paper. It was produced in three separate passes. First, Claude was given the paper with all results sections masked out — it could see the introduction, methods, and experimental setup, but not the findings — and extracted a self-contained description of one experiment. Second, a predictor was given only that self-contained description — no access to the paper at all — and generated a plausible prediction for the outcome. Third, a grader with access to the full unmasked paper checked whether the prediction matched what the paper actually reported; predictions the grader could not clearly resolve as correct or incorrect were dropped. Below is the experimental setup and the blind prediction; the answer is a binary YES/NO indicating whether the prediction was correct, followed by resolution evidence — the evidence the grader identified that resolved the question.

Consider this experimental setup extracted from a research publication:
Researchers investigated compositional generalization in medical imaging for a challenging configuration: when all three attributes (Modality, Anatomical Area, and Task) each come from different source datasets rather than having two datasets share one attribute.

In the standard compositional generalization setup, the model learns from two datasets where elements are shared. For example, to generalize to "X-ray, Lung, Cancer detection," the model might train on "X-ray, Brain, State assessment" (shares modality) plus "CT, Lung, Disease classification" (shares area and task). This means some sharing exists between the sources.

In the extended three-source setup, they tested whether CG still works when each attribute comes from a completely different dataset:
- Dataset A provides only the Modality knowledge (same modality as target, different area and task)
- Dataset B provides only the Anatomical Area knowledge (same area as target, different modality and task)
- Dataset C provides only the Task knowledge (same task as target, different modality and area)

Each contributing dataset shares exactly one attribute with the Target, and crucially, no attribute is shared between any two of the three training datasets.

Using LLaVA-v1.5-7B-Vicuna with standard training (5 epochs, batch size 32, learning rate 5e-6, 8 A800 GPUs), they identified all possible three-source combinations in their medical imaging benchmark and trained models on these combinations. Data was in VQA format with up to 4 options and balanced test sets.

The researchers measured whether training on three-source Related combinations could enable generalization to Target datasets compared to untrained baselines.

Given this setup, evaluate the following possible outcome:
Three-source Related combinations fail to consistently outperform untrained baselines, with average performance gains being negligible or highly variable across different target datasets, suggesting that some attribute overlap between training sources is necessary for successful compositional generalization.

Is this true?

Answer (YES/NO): NO